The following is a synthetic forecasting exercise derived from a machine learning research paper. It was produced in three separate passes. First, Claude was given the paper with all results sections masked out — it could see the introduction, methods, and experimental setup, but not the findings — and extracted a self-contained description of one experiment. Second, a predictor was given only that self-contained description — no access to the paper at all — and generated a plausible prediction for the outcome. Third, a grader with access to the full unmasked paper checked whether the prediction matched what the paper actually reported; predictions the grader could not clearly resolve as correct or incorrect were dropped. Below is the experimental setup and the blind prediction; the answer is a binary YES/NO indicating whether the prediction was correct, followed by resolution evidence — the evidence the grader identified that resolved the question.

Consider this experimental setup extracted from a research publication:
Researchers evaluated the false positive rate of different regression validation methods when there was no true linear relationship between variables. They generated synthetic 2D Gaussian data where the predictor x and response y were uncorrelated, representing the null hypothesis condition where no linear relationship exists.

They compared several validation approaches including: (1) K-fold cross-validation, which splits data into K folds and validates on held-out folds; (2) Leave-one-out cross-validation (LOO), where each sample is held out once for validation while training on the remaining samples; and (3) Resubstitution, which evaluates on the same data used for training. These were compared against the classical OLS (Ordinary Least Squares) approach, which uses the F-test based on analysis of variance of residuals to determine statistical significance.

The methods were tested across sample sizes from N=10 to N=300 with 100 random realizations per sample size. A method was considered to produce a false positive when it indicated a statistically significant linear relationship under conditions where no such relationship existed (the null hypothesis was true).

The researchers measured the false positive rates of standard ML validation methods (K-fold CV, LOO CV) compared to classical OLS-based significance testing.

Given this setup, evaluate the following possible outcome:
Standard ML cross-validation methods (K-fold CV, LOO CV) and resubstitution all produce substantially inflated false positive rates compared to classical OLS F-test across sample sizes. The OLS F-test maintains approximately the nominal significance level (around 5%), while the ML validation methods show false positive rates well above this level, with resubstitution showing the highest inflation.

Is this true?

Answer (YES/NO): NO